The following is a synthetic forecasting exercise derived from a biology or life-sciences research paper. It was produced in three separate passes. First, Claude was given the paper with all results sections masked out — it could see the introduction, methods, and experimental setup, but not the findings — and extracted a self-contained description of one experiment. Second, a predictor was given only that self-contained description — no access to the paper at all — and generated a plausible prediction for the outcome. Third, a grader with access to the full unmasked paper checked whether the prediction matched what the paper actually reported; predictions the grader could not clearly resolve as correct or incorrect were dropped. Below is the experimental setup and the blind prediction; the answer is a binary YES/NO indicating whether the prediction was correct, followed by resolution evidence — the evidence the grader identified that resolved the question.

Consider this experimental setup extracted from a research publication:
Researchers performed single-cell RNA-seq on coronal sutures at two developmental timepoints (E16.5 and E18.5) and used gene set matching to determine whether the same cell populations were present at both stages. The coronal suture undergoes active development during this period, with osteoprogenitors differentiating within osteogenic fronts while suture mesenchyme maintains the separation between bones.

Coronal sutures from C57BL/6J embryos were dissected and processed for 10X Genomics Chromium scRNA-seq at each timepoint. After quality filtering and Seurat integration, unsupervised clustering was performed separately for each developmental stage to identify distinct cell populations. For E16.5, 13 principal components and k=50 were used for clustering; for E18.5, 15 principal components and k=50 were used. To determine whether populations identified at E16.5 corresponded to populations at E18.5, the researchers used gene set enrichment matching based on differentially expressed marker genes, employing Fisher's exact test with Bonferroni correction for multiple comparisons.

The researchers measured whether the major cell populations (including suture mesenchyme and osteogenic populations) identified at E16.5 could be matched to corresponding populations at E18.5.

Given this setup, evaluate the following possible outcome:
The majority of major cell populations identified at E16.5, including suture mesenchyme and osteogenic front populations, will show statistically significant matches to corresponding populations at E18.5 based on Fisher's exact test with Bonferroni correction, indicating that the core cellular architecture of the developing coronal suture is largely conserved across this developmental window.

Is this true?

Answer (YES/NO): YES